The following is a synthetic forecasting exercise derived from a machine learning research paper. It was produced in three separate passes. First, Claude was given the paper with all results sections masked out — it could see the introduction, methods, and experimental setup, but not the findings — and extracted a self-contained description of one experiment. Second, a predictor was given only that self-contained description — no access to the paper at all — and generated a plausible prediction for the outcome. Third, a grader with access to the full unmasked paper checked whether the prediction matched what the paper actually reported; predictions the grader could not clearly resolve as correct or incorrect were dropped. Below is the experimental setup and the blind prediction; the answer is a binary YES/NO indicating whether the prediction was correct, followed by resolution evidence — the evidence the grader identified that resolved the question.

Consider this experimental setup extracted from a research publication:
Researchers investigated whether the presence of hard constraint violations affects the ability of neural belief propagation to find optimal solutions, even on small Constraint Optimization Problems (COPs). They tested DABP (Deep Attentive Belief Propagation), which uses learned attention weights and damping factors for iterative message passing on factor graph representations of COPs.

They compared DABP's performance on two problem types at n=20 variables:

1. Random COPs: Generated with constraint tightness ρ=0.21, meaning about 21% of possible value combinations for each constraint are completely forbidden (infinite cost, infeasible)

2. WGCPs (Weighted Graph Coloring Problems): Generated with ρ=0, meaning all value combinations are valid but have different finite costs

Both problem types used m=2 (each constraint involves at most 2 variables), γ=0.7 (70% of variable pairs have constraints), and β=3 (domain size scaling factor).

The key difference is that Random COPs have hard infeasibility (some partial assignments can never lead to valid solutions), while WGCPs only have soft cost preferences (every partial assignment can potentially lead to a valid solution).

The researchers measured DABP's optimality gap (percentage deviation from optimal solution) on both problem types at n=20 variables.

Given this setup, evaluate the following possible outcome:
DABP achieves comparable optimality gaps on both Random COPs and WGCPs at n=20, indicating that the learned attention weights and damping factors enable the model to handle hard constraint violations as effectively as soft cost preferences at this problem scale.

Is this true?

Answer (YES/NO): NO